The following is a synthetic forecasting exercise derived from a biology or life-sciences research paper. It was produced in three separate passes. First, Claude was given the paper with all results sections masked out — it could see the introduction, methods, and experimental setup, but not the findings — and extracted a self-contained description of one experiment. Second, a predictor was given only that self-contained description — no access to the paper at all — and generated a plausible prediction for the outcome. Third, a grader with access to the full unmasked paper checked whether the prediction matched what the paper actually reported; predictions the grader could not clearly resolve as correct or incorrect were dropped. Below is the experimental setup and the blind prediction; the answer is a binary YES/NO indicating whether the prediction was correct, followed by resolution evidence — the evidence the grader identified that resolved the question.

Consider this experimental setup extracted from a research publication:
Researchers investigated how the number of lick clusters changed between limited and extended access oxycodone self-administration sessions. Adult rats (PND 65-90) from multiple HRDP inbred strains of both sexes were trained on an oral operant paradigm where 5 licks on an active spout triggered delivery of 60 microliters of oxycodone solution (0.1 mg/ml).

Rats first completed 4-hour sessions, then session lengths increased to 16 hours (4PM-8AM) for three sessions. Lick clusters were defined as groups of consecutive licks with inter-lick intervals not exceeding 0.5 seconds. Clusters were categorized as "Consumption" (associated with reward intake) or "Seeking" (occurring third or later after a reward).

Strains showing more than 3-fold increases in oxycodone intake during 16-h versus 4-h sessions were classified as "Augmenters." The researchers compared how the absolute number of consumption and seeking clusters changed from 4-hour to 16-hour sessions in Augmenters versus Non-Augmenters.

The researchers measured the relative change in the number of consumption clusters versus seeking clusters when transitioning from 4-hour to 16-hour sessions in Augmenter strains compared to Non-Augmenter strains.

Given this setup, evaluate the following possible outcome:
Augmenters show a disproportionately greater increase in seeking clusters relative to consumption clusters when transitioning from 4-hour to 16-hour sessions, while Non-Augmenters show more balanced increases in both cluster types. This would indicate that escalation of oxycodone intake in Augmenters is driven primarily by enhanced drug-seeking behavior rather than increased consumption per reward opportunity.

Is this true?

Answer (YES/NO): YES